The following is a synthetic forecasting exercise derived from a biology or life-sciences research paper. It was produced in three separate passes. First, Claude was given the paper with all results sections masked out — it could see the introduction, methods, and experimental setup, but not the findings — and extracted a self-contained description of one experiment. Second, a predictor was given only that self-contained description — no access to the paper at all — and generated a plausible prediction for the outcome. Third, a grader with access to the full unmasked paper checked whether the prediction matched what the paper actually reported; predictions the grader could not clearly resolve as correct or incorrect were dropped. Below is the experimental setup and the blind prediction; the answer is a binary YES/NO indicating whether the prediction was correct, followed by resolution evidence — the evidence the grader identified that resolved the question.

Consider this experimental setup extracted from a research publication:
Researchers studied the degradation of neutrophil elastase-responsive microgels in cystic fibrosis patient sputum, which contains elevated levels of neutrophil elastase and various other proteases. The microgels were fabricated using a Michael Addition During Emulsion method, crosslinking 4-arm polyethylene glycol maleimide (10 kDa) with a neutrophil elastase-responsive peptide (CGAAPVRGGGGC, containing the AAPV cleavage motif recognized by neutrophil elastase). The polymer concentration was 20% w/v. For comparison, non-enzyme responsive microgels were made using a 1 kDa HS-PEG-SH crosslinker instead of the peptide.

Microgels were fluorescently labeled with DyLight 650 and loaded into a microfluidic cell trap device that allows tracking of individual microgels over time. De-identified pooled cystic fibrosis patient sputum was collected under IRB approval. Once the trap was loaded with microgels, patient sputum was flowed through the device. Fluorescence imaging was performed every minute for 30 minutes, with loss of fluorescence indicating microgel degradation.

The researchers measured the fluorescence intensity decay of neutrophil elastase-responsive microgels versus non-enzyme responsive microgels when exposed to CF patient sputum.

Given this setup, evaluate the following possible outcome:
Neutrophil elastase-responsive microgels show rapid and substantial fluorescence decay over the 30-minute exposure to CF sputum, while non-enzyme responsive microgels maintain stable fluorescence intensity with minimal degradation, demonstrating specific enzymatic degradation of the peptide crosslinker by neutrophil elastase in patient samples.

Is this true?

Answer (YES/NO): YES